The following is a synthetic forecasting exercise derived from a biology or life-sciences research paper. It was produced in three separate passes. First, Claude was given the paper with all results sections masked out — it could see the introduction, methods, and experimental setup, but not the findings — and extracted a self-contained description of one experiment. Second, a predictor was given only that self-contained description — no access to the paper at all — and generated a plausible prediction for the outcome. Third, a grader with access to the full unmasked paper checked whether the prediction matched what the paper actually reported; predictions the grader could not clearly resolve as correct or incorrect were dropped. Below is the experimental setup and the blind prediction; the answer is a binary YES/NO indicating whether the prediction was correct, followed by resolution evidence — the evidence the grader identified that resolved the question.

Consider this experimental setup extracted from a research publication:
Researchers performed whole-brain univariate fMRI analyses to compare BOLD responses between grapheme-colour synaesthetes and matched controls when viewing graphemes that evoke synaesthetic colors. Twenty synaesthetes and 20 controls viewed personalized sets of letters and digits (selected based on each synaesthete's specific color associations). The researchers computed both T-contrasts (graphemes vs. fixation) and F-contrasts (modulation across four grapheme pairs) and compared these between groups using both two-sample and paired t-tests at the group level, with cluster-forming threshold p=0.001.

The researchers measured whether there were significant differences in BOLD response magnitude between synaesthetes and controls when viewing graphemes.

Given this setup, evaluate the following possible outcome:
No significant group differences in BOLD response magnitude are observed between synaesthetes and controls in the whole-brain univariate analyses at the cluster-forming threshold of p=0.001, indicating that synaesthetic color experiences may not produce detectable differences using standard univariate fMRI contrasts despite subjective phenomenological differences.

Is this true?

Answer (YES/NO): NO